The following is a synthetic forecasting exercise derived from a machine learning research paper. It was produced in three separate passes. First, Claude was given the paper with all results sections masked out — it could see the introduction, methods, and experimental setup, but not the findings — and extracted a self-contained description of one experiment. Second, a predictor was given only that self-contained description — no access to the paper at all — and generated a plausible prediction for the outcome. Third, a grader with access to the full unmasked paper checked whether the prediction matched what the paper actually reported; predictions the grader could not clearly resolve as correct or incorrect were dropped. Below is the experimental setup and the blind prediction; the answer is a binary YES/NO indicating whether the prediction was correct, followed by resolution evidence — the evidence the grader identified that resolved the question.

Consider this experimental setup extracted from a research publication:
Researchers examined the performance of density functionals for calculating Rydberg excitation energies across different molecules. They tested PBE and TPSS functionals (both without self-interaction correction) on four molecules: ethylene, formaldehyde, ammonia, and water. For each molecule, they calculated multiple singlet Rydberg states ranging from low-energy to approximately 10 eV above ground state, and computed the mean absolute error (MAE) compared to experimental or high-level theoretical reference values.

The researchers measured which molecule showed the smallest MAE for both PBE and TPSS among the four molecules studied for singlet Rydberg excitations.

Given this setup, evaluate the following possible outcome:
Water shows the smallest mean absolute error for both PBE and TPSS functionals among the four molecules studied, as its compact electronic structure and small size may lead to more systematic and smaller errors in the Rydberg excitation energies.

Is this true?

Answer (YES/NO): NO